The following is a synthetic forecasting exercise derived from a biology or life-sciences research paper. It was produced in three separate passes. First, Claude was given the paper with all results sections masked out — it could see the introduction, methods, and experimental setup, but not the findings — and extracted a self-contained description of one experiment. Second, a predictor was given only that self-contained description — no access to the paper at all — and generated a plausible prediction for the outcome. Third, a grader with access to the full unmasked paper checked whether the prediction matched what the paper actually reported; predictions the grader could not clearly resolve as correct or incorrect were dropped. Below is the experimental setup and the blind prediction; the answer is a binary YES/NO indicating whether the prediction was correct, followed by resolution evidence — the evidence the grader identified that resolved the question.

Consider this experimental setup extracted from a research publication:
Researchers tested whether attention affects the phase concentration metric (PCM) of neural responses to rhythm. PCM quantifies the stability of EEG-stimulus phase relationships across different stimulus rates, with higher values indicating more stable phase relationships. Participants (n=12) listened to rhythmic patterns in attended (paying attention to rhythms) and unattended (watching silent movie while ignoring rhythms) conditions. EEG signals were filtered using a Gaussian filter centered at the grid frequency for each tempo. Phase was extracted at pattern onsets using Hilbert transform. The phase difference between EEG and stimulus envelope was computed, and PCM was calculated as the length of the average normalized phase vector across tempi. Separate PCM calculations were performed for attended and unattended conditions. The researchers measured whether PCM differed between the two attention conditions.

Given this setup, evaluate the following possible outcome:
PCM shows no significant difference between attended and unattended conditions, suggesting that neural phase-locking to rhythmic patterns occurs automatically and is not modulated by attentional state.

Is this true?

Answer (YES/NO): YES